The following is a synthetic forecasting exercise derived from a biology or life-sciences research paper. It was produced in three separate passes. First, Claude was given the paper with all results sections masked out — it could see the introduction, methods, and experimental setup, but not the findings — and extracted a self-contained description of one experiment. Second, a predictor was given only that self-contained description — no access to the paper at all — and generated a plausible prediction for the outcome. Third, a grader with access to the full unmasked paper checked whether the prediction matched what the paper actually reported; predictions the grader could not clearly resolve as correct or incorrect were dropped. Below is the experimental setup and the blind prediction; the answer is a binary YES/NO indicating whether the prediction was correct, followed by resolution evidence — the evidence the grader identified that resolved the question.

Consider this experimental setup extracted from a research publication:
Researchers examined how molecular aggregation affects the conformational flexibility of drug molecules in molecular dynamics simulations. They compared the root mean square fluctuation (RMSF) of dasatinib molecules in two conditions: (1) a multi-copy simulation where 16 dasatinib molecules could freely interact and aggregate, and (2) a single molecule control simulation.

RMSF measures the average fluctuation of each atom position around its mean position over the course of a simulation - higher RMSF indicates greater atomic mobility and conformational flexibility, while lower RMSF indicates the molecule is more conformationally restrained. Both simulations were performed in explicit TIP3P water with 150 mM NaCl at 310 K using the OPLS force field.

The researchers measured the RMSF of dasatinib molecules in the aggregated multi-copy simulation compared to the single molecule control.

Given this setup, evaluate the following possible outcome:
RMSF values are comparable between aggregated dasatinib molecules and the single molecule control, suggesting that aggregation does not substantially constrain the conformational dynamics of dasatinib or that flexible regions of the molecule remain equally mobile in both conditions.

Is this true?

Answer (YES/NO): NO